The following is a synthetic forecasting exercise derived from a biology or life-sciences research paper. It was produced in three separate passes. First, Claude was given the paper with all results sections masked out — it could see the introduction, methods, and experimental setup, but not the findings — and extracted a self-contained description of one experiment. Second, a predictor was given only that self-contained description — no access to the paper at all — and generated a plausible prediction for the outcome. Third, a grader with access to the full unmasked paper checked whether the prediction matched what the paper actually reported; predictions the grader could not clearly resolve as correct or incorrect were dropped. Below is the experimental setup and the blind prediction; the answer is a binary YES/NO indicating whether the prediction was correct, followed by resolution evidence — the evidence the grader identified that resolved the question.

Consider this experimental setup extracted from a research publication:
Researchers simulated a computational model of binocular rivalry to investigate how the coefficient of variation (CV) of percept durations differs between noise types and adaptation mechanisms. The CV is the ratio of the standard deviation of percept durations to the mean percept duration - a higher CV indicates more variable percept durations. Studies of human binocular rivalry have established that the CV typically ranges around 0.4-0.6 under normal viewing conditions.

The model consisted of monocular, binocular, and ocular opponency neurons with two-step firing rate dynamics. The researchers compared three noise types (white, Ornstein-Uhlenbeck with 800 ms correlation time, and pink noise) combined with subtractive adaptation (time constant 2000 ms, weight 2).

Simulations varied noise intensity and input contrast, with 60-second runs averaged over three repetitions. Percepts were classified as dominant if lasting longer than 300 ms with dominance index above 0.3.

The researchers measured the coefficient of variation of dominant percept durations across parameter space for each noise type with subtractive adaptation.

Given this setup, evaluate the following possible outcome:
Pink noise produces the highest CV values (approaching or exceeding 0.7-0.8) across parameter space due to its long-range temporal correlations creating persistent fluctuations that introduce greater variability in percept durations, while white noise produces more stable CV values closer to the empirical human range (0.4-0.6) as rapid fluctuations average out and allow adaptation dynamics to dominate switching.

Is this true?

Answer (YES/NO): NO